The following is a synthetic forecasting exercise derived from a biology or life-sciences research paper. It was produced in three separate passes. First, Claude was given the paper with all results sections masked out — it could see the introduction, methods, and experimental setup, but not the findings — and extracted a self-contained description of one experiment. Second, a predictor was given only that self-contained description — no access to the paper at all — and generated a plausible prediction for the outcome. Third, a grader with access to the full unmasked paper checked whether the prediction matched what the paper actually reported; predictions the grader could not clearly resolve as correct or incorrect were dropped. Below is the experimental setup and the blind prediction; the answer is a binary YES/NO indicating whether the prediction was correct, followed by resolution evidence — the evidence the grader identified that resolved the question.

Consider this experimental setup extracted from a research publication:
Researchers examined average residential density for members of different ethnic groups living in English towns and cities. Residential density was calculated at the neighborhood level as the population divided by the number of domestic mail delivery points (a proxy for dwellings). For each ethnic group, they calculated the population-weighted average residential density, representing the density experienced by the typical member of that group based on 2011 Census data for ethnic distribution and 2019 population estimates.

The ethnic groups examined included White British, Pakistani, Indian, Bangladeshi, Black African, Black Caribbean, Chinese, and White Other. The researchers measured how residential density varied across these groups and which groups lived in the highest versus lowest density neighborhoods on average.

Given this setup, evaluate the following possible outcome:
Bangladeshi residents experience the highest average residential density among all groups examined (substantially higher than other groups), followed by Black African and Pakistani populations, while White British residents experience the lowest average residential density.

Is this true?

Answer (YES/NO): NO